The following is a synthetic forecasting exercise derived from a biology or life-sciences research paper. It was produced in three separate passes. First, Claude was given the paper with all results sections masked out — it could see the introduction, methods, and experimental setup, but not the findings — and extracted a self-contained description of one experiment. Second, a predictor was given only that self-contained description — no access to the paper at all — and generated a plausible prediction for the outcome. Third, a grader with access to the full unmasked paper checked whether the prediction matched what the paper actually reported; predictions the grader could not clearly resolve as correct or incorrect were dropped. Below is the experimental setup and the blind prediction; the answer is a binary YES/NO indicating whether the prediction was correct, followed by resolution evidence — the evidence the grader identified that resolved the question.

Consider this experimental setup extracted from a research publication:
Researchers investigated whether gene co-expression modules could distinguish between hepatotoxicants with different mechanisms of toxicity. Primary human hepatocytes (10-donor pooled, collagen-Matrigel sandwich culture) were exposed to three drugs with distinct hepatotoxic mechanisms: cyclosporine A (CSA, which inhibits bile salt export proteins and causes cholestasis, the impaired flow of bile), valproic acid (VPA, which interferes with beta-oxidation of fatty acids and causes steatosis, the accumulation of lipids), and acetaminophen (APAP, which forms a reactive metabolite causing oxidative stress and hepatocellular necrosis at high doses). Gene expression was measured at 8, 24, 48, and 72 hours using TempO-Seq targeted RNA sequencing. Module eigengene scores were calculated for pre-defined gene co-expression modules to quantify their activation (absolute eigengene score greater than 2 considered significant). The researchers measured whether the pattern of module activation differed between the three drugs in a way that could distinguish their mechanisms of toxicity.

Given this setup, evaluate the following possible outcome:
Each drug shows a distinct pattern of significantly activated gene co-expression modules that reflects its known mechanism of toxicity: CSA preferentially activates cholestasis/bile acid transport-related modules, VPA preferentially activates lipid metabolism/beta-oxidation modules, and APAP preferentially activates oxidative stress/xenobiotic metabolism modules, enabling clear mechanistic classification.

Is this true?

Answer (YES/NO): NO